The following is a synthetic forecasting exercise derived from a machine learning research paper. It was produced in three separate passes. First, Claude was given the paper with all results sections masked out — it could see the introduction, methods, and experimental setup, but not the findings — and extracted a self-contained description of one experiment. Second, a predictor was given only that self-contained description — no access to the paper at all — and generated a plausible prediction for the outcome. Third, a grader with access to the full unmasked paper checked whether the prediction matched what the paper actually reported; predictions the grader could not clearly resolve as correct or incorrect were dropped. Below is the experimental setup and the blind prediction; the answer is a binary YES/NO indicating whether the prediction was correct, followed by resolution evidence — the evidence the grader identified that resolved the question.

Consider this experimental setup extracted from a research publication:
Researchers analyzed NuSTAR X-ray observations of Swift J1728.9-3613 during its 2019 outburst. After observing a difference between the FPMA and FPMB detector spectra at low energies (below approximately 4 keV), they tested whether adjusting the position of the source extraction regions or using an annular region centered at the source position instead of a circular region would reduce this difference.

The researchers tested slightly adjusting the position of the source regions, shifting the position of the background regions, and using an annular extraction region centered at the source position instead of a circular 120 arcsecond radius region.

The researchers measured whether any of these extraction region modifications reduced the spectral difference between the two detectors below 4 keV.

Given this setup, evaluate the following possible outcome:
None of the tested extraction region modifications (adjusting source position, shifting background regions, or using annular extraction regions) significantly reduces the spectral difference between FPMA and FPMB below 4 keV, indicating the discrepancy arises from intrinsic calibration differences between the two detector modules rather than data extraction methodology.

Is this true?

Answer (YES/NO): YES